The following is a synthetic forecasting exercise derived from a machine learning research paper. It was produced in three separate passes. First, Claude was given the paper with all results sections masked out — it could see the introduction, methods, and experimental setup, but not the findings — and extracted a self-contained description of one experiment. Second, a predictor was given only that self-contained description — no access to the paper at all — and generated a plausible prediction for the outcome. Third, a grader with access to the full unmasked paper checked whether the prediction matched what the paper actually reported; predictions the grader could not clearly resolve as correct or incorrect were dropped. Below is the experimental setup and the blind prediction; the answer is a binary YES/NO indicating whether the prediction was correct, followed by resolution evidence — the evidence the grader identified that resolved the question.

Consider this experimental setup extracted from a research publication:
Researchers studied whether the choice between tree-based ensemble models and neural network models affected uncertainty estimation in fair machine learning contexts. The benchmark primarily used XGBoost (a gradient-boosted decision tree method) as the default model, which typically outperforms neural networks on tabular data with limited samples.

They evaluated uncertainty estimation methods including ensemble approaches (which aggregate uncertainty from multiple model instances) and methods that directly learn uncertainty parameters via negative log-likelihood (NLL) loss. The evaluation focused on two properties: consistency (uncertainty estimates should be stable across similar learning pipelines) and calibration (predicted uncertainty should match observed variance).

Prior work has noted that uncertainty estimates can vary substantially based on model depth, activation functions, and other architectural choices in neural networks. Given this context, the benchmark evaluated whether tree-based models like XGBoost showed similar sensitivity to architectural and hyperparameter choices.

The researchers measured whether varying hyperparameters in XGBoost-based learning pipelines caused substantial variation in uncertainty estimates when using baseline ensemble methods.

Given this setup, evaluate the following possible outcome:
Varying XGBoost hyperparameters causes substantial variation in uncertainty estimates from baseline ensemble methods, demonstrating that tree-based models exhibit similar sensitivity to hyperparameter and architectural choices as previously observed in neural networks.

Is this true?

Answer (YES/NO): NO